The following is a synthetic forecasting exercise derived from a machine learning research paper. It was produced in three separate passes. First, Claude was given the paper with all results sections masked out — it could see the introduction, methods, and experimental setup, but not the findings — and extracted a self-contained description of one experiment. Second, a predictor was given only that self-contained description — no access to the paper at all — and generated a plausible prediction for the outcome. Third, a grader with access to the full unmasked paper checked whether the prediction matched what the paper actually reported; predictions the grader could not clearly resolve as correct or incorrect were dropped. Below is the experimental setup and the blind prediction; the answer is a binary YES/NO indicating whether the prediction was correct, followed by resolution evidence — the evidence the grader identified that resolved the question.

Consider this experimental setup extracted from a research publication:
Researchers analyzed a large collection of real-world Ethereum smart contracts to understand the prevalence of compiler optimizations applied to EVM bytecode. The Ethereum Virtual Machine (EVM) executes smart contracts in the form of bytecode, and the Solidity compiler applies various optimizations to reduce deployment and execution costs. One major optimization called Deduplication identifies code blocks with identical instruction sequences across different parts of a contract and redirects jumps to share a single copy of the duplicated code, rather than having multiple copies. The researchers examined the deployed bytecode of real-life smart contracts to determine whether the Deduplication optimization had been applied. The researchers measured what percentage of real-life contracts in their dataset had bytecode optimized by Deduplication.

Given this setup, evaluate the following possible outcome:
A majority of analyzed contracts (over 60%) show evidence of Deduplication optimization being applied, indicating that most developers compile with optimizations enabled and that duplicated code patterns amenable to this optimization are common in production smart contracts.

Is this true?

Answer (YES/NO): YES